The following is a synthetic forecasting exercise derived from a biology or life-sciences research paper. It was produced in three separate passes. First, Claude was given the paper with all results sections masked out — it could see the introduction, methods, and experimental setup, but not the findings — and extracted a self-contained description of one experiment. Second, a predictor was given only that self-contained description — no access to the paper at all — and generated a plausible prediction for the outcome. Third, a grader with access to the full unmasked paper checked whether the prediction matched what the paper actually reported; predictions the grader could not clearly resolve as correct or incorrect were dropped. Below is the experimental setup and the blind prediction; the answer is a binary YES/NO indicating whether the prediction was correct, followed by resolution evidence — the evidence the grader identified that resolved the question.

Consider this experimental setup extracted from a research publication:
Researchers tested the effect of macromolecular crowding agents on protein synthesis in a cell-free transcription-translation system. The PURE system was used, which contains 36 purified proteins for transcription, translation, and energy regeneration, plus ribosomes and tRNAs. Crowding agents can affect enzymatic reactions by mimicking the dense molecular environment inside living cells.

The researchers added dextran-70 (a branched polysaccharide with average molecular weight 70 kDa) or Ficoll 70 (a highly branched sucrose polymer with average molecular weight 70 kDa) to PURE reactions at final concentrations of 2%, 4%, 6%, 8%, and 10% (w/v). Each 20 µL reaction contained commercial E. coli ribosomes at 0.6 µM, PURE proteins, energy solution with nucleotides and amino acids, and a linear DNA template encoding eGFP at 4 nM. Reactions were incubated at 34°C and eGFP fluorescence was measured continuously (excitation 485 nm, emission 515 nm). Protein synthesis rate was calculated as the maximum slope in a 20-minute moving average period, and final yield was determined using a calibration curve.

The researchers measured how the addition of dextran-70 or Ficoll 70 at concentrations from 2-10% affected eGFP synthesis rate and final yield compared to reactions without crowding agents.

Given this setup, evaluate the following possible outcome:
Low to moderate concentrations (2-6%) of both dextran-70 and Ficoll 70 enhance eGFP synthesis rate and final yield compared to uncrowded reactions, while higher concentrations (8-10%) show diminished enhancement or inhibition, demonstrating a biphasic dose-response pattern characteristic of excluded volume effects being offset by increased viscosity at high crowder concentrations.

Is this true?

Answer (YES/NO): NO